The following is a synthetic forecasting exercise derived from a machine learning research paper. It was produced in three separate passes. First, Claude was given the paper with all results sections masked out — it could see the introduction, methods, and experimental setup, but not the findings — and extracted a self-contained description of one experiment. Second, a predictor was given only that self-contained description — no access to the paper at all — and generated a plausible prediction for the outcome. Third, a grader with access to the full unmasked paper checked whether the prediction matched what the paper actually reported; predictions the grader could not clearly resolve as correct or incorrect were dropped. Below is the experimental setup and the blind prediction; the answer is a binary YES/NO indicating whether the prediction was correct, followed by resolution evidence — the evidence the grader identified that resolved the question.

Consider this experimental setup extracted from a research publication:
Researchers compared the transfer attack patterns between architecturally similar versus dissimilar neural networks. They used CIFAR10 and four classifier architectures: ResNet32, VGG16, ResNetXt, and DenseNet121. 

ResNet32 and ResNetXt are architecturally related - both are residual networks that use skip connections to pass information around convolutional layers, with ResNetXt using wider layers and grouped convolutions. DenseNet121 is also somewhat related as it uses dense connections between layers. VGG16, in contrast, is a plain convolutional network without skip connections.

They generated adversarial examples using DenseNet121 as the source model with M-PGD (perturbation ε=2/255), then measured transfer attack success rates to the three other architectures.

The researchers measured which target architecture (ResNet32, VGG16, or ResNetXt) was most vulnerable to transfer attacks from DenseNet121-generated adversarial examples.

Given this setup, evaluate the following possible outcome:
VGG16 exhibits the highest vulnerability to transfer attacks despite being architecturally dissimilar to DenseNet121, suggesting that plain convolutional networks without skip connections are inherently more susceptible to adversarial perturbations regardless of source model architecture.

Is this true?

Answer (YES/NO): NO